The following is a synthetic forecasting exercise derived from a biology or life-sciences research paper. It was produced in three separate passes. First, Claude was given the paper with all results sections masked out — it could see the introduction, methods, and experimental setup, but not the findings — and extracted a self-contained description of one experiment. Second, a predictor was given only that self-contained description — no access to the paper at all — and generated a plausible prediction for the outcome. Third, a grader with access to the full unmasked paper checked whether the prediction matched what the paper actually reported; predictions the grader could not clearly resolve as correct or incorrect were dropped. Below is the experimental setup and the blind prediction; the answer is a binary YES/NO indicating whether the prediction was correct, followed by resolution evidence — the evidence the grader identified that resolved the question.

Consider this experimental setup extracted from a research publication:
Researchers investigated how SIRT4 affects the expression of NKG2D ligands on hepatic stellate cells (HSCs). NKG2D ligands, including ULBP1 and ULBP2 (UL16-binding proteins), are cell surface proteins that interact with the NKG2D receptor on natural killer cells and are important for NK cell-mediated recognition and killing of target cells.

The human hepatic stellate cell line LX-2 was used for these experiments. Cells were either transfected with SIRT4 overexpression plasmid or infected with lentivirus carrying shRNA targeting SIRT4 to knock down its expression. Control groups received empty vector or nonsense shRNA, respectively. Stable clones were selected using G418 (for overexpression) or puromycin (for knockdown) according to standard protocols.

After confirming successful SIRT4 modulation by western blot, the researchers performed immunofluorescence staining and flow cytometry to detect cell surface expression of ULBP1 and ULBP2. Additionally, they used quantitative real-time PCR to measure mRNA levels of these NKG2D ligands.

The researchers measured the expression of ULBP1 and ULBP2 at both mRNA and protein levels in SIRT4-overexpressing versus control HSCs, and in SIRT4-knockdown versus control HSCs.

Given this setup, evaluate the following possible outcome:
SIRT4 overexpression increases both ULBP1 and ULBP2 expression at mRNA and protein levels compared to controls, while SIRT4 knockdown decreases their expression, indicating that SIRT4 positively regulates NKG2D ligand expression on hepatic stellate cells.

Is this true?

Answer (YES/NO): YES